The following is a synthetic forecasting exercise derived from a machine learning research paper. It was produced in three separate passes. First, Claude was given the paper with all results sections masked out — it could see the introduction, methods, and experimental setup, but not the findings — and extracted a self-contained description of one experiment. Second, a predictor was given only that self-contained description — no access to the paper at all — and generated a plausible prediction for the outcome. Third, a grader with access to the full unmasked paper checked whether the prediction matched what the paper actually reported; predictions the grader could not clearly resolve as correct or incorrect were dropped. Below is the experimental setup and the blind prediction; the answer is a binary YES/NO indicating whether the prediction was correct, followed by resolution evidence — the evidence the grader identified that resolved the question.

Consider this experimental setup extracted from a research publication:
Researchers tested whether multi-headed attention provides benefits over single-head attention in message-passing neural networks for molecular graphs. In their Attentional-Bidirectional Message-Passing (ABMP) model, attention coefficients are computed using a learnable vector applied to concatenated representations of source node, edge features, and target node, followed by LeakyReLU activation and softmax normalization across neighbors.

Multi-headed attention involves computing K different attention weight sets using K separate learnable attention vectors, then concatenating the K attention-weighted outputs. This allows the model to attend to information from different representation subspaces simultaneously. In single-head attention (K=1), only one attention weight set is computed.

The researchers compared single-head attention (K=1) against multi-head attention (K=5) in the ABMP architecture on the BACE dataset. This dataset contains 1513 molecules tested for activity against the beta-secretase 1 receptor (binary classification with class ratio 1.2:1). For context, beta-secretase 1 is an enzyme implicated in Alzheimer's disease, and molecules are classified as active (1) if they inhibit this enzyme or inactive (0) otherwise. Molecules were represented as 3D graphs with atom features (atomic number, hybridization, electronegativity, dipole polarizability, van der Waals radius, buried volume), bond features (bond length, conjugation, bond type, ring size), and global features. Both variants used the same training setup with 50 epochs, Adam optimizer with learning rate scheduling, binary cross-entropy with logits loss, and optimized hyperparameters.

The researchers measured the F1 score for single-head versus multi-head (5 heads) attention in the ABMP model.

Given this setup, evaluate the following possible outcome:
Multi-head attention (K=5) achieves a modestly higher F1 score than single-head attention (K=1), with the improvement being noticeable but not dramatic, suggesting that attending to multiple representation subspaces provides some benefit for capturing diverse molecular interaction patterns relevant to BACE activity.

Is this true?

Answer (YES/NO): NO